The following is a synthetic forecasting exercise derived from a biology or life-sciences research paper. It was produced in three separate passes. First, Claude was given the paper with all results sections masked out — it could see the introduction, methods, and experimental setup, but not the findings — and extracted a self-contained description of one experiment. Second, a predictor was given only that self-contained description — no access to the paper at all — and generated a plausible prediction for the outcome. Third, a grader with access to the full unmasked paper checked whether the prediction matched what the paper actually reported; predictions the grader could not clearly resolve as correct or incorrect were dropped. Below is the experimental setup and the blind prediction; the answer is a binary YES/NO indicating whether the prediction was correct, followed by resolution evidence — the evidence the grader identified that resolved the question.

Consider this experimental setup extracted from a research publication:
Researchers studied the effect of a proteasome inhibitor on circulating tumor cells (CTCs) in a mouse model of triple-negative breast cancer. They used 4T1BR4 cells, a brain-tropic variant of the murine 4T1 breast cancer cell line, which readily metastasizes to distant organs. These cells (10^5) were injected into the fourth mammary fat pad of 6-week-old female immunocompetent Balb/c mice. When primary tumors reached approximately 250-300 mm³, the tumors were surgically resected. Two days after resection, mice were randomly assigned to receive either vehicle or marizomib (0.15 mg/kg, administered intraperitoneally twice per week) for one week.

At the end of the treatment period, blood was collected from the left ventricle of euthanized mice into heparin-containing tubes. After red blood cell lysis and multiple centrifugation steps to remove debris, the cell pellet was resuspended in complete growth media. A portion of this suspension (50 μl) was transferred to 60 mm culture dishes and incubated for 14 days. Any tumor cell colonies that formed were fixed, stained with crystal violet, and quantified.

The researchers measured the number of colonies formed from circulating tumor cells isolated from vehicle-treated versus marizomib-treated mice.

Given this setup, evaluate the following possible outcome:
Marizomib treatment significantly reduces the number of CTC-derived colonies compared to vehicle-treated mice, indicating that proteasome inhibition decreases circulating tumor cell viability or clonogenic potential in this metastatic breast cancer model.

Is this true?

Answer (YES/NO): YES